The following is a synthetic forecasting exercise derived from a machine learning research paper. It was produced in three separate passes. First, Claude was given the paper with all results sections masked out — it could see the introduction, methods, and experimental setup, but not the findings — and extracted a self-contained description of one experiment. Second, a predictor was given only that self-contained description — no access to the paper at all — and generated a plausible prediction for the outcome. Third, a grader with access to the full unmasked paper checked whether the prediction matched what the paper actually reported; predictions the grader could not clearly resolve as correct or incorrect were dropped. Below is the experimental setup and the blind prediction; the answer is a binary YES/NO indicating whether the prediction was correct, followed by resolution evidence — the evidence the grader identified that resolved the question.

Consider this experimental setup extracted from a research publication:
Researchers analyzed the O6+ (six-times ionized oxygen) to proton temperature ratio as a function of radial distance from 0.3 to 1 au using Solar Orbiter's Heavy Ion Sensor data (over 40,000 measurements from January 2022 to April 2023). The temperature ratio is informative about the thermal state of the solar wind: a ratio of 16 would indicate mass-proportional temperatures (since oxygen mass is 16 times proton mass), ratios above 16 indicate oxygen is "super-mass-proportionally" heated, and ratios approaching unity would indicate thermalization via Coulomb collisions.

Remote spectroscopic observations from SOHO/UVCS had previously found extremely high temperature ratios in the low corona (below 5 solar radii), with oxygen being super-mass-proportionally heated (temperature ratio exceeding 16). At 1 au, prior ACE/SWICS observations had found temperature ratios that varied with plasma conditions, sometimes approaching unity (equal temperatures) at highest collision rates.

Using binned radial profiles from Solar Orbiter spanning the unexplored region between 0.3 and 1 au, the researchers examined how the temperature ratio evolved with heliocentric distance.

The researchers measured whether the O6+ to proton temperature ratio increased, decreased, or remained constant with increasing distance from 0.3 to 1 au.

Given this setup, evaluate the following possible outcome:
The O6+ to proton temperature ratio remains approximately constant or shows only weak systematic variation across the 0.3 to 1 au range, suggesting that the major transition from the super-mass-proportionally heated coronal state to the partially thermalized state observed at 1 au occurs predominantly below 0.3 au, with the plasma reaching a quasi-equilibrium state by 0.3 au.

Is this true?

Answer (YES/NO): NO